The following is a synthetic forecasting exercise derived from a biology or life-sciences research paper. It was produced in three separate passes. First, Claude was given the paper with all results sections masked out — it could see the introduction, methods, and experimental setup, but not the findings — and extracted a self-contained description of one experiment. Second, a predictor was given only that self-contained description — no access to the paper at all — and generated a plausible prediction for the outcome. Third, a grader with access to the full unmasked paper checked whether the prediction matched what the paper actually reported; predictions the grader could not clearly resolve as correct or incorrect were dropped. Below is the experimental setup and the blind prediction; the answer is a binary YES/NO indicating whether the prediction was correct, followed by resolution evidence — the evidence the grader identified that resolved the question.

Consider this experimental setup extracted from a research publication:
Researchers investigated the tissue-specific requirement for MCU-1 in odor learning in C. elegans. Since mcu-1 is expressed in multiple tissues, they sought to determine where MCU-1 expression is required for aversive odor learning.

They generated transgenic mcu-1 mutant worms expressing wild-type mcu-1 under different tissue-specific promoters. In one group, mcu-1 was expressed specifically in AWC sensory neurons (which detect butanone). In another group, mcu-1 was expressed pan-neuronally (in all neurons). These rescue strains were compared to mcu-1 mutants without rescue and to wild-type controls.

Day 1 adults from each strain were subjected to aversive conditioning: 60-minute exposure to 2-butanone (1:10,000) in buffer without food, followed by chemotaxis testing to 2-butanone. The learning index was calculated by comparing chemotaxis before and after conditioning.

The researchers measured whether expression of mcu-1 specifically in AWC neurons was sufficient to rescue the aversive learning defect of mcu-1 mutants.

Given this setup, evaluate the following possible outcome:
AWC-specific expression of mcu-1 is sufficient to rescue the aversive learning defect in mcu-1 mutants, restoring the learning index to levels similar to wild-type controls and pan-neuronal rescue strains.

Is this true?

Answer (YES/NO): YES